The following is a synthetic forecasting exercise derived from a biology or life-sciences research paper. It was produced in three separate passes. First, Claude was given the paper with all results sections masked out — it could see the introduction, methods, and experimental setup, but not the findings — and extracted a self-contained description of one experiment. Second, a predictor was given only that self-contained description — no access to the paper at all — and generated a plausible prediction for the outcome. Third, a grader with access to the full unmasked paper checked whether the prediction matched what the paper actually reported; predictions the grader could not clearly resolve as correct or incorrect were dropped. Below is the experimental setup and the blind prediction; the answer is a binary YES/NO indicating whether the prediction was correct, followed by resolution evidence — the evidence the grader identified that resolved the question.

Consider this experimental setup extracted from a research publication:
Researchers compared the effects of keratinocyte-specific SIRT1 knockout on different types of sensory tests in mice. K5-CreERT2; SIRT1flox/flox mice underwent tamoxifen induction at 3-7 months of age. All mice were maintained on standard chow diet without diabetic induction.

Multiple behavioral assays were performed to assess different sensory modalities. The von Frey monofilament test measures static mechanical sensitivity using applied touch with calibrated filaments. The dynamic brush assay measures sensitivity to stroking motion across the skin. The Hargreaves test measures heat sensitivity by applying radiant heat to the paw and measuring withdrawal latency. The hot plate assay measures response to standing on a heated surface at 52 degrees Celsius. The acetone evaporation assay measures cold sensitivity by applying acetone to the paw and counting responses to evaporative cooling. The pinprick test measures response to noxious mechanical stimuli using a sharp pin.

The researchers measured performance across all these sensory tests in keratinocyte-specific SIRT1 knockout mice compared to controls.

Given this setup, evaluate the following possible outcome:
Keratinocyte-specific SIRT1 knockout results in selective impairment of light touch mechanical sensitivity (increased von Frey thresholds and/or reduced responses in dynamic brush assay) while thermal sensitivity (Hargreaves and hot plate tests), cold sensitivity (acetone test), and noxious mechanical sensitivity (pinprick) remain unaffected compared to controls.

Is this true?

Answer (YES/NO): NO